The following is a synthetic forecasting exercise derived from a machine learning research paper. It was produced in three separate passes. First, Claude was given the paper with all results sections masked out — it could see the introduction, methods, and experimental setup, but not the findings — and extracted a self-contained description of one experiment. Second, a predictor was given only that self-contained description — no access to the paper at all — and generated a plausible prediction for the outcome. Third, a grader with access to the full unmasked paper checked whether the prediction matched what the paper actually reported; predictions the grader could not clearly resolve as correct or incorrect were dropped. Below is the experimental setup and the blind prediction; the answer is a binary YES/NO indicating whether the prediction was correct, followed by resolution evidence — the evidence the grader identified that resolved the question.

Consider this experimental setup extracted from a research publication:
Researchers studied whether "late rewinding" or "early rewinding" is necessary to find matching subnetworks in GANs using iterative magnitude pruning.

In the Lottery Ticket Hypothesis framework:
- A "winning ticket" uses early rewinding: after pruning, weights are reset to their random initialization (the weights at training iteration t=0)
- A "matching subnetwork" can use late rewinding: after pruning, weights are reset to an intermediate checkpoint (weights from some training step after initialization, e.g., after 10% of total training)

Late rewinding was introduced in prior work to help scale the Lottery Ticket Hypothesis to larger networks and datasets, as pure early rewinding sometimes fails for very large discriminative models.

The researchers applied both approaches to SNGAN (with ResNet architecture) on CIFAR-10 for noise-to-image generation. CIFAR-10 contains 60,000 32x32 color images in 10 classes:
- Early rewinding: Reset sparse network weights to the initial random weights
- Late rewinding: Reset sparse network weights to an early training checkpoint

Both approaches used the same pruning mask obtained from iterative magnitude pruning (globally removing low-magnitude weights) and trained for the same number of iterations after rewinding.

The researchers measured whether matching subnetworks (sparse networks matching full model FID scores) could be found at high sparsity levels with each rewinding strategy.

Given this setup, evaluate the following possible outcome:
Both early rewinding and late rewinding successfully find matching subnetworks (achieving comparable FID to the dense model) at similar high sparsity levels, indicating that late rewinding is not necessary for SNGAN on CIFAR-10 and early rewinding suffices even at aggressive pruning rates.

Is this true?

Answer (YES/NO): NO